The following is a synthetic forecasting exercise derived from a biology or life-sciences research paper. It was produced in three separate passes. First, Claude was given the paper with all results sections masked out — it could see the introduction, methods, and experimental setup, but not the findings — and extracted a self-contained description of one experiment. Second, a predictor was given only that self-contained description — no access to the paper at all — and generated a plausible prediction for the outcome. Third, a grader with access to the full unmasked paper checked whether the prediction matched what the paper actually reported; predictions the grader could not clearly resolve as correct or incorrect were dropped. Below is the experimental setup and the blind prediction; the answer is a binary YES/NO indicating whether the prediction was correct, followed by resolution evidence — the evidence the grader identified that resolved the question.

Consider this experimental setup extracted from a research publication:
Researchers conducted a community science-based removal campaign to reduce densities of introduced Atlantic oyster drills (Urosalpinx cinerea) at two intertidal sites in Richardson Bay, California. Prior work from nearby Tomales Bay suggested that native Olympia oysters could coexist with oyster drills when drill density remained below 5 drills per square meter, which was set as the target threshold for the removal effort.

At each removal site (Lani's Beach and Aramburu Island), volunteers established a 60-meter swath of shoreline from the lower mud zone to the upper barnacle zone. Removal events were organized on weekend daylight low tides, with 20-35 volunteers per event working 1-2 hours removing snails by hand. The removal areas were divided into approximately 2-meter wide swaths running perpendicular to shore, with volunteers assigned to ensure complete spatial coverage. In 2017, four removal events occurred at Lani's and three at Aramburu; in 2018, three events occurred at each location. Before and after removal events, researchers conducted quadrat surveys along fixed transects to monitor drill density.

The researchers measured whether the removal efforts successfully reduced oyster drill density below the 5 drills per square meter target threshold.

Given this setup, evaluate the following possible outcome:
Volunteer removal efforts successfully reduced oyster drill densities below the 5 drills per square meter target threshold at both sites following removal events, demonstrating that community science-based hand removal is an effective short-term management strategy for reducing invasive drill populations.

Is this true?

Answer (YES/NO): NO